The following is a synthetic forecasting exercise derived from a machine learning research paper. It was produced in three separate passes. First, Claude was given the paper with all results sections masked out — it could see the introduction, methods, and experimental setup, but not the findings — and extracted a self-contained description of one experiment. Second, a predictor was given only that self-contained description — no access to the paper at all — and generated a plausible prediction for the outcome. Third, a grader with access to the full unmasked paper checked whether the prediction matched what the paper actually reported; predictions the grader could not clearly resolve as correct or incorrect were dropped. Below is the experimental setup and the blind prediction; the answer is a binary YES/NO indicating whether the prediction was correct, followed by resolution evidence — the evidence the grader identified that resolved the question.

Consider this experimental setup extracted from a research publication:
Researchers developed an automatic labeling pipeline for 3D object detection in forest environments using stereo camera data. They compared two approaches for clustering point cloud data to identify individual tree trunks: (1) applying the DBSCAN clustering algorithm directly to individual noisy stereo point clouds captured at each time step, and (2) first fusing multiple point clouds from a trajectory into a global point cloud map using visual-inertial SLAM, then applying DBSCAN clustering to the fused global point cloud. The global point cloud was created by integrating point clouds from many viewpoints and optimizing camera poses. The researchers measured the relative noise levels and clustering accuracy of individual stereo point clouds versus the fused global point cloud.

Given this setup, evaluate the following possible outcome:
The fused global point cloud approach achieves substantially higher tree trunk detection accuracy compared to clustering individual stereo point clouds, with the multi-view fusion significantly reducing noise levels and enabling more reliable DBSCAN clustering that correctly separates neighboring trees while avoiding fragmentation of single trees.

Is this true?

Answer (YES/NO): NO